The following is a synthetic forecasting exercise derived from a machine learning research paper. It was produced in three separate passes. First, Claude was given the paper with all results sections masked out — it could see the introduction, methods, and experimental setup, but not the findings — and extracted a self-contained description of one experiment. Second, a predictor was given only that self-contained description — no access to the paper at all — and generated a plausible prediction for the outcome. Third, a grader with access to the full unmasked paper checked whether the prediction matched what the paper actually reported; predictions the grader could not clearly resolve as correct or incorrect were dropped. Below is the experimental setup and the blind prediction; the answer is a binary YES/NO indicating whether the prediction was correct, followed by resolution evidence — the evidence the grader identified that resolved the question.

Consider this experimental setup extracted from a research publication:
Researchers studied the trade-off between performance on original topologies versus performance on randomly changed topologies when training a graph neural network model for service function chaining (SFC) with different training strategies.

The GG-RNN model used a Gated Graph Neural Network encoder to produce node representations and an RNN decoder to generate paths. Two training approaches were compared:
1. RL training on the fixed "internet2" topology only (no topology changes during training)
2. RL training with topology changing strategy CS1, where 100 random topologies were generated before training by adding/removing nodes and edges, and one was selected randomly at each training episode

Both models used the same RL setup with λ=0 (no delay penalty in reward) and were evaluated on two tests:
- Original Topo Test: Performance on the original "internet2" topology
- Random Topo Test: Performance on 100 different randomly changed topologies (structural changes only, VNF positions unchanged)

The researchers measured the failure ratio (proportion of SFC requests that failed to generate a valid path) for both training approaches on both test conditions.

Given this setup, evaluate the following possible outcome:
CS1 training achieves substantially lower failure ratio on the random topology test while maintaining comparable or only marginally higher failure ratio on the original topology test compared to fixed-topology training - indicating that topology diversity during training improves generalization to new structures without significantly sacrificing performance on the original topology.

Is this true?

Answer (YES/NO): NO